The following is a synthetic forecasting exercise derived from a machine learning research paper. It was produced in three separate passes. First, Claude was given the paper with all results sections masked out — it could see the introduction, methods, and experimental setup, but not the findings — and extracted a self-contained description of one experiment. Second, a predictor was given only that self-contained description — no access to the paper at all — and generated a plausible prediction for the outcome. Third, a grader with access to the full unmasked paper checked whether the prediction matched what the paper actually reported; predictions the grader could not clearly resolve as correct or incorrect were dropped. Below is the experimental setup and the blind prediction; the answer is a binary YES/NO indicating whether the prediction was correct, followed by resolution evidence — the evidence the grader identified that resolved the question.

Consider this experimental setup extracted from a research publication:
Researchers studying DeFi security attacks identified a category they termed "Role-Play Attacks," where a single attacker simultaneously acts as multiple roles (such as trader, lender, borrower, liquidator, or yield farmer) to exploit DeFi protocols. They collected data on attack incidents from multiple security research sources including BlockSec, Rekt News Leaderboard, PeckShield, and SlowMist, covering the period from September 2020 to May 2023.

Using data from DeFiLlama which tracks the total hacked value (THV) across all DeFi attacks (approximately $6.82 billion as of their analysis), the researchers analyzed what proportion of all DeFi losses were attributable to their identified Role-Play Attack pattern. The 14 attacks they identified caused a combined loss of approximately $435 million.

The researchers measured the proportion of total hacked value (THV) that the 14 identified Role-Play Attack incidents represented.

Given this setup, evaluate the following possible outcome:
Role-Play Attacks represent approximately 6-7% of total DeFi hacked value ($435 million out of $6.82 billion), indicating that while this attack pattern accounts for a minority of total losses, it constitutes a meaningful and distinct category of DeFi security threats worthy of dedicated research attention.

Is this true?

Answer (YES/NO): YES